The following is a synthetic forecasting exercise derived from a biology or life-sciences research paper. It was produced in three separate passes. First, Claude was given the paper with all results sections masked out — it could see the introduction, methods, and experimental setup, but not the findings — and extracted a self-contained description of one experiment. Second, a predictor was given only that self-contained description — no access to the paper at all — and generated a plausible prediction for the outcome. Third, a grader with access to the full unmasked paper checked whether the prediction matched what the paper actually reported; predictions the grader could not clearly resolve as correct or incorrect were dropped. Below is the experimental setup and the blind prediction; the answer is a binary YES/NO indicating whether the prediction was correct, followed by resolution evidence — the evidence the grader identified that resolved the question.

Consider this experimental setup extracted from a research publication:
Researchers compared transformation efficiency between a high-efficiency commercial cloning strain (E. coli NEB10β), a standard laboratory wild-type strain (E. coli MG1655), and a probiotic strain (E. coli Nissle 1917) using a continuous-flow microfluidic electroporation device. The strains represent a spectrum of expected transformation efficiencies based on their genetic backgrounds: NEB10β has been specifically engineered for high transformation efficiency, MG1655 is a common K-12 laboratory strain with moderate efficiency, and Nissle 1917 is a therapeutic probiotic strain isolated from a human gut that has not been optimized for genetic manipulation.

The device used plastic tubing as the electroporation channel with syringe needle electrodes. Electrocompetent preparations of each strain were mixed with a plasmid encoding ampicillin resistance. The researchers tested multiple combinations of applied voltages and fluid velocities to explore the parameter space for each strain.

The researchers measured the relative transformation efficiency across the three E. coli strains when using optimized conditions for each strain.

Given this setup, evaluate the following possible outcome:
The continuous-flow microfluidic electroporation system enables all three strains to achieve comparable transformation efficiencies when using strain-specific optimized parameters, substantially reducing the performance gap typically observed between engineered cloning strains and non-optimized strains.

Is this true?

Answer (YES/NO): NO